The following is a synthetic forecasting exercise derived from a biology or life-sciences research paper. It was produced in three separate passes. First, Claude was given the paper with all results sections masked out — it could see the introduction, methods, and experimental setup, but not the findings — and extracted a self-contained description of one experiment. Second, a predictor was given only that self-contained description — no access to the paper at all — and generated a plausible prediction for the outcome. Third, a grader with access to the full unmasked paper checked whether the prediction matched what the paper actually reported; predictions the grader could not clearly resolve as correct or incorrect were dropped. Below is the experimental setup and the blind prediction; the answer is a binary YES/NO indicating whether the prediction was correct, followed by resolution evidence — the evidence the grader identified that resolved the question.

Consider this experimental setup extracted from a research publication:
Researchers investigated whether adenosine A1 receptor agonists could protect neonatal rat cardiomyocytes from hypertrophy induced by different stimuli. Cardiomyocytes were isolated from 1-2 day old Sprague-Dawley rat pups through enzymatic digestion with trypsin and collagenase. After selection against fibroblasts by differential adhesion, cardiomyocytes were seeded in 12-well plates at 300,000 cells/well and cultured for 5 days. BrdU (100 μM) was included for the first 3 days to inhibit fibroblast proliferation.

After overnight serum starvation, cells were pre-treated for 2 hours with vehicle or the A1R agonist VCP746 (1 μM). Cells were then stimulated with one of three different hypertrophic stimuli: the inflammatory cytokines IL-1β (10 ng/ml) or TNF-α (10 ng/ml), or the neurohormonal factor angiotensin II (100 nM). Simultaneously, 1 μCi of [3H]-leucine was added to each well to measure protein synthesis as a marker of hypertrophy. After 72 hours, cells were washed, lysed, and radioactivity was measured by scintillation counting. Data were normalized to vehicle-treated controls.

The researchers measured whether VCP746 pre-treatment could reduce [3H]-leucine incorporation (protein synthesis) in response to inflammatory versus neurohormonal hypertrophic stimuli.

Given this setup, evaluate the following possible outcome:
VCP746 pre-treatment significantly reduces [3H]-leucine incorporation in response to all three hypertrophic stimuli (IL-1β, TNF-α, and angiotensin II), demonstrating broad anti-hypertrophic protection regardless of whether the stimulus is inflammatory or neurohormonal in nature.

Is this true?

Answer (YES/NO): YES